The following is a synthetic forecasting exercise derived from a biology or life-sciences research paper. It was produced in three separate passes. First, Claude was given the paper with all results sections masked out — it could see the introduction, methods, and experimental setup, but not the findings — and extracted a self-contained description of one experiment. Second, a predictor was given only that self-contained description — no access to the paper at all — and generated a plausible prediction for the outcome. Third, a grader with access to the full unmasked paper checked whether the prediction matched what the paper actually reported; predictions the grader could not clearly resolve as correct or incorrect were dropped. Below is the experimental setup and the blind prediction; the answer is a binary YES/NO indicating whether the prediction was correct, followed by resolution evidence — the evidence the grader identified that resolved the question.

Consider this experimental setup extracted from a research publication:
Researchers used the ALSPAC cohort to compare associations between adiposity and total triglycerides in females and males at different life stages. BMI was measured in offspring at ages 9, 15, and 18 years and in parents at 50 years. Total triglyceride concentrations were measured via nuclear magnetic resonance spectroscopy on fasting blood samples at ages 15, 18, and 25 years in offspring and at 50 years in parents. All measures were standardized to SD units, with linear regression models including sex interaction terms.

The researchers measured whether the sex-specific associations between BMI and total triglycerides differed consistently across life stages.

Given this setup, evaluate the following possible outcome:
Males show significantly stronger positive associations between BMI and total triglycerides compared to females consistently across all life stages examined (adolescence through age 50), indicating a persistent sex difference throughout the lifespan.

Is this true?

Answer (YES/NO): YES